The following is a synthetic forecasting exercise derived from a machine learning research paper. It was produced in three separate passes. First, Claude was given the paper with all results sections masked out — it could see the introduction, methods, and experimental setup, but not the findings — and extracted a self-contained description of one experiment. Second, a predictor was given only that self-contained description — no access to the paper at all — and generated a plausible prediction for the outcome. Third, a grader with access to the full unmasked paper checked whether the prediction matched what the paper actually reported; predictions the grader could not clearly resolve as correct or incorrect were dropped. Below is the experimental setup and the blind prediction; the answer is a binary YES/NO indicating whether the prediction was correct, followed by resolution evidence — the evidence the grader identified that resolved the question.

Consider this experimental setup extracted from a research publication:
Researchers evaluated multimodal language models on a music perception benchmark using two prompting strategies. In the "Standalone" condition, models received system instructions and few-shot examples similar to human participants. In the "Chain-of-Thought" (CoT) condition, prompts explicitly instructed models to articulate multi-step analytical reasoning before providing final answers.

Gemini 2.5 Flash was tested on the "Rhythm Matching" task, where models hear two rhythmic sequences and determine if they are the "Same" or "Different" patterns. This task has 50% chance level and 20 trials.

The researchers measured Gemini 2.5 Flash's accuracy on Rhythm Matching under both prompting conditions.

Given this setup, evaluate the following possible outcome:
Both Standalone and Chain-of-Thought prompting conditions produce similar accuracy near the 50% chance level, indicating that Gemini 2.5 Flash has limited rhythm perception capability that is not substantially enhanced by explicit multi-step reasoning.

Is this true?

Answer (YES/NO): NO